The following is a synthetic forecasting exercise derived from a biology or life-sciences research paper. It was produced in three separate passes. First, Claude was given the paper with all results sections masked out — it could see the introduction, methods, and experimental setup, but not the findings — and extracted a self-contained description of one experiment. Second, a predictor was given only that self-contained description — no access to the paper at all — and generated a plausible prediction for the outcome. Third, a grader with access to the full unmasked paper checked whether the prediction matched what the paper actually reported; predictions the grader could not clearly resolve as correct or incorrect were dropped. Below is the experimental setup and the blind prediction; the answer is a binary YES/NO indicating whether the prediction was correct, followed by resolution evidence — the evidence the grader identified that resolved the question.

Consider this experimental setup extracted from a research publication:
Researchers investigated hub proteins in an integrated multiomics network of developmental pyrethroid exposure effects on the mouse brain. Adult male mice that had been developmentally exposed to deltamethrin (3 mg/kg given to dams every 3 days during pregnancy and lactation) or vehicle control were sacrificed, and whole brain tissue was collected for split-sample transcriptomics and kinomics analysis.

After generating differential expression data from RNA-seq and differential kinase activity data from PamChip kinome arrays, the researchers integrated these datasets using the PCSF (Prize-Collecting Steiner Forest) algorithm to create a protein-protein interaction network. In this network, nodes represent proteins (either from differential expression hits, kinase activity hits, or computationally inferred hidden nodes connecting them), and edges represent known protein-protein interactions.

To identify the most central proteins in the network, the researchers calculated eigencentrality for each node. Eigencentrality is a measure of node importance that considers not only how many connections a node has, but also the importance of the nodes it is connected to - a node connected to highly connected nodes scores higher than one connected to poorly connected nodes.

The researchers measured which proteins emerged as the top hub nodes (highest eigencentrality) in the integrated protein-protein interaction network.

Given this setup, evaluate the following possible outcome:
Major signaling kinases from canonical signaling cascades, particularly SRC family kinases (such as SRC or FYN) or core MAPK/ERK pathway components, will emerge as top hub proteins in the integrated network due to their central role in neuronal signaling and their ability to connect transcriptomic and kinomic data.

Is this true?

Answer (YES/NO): NO